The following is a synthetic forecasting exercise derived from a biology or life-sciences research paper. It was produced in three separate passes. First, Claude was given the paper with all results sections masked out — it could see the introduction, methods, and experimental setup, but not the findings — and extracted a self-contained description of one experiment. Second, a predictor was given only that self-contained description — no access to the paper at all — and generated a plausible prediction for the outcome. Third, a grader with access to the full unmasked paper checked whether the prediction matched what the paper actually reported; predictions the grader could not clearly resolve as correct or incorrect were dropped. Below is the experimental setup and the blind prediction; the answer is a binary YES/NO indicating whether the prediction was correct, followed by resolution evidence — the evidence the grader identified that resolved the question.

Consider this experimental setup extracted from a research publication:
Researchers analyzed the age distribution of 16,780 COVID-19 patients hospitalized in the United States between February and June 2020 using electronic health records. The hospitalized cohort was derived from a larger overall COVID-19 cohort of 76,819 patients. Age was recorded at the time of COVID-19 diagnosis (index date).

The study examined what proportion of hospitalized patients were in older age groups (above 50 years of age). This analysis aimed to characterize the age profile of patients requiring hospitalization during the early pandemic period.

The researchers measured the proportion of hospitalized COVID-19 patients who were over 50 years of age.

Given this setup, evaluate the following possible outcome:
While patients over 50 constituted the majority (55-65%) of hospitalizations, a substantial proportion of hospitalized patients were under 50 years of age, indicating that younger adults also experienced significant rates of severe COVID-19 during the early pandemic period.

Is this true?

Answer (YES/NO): NO